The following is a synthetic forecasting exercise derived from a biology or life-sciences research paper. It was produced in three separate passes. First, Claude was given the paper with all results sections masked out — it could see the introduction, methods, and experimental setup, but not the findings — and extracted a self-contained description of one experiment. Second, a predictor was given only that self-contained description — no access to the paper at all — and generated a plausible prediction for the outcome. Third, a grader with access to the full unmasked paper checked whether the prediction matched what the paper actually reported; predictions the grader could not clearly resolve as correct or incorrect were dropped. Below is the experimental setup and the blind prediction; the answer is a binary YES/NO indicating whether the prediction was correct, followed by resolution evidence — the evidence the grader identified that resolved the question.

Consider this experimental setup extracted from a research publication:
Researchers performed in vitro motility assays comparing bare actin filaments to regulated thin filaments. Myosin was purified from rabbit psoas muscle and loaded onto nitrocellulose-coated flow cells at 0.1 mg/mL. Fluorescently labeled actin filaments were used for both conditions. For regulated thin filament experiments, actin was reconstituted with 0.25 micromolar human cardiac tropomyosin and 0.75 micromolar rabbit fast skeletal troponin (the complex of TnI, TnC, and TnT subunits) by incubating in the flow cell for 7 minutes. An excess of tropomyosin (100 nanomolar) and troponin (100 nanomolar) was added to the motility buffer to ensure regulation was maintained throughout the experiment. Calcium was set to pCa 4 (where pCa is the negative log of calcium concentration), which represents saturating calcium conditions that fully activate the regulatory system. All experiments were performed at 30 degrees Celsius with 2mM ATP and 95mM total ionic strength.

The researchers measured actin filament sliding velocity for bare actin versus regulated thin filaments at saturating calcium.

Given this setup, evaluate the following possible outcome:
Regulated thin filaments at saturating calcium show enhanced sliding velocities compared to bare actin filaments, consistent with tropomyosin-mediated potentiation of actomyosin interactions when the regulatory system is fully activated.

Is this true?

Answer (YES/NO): YES